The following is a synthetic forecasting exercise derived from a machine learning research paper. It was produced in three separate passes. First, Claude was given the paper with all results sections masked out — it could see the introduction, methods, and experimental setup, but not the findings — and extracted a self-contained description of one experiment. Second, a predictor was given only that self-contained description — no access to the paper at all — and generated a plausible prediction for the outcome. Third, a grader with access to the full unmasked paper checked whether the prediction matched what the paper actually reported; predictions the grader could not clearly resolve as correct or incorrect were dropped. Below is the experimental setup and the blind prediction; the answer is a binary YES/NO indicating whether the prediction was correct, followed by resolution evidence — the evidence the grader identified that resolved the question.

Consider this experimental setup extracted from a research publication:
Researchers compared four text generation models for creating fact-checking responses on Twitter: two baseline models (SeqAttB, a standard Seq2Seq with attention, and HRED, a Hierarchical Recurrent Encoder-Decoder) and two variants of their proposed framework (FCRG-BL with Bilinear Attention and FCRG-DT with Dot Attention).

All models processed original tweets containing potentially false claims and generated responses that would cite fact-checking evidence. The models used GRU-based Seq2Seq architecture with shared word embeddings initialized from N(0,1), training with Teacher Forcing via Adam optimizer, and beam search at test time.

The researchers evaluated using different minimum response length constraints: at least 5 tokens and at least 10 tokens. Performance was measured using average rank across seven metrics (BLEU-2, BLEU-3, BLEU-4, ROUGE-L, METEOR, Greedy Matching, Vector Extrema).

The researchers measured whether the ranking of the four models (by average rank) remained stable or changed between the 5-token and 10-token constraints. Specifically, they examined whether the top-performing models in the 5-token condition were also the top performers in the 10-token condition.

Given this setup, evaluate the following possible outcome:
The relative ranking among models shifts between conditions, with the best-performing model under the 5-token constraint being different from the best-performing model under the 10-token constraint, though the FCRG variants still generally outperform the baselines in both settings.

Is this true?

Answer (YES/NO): YES